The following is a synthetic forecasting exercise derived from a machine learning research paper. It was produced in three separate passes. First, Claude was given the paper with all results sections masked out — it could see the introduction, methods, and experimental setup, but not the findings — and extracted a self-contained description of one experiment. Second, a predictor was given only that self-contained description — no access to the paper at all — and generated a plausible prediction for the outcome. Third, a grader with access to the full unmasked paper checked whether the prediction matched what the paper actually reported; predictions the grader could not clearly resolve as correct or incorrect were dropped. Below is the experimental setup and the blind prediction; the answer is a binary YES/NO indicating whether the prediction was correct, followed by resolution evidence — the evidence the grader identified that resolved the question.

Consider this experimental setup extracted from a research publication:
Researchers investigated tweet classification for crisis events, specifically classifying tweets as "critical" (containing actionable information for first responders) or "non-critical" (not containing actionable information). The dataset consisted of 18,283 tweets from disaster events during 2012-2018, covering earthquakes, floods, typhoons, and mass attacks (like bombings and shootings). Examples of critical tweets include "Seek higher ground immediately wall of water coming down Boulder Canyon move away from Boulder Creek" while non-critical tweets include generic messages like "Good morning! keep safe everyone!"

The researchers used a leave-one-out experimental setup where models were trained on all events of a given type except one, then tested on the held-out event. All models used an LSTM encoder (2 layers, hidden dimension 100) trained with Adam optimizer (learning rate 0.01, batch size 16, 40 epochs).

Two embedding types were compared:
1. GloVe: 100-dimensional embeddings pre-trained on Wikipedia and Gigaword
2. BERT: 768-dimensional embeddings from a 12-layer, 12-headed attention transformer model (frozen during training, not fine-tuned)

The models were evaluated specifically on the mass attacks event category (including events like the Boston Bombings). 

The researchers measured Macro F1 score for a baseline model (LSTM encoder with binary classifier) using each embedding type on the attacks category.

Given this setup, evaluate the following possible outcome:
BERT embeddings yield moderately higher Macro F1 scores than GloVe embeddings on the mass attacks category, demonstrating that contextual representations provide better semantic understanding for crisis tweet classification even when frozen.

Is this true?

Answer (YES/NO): NO